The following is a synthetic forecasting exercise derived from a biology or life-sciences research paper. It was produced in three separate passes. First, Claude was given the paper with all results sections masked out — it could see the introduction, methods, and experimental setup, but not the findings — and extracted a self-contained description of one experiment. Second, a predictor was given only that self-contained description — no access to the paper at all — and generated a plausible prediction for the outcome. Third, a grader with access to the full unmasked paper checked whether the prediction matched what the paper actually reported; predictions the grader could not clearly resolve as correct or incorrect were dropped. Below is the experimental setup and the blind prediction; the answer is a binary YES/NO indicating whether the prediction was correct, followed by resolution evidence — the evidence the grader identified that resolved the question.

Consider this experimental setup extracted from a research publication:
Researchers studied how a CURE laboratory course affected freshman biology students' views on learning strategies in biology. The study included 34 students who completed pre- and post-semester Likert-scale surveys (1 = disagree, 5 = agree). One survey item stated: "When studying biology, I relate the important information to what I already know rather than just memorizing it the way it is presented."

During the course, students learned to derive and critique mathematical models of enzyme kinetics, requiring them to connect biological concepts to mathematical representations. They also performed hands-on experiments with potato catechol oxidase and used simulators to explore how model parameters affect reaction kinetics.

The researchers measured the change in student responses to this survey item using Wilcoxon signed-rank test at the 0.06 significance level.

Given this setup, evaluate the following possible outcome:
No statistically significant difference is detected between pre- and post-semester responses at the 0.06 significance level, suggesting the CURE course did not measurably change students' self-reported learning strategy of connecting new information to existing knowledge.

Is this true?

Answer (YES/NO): NO